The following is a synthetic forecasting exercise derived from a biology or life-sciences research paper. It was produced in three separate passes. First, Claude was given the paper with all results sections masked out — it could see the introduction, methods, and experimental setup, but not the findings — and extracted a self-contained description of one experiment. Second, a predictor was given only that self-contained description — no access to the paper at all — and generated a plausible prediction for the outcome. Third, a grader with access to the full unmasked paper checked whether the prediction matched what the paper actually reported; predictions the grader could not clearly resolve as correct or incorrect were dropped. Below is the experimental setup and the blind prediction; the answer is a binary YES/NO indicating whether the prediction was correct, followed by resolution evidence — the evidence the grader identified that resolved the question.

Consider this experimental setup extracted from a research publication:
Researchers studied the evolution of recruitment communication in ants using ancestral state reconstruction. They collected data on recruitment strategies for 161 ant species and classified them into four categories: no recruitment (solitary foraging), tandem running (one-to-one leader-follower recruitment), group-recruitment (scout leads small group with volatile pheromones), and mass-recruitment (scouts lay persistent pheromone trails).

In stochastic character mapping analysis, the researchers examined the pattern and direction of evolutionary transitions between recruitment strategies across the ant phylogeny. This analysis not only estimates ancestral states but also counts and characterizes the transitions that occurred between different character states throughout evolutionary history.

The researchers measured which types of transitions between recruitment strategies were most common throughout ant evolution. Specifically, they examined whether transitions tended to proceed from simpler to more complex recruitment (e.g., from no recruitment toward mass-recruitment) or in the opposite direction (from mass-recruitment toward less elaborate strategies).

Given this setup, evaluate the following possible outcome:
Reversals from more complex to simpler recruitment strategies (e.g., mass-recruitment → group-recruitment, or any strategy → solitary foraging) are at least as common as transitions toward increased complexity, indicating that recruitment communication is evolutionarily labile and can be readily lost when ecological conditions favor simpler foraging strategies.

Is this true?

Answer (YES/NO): YES